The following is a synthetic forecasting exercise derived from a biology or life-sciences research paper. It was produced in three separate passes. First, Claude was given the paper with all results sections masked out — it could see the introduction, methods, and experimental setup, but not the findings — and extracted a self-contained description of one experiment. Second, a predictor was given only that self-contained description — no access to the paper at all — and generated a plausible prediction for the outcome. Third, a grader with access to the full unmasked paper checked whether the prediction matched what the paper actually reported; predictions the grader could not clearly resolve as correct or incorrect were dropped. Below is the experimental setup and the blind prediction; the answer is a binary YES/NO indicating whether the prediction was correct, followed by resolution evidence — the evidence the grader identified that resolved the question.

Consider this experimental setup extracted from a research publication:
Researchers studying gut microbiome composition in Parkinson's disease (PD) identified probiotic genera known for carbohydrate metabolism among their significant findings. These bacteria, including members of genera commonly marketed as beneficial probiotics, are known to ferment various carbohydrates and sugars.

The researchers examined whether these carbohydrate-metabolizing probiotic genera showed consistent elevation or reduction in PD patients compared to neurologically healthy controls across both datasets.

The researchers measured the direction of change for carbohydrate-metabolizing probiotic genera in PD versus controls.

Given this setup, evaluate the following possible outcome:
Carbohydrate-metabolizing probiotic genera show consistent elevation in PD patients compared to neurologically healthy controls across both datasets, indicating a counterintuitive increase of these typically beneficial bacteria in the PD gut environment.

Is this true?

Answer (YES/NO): YES